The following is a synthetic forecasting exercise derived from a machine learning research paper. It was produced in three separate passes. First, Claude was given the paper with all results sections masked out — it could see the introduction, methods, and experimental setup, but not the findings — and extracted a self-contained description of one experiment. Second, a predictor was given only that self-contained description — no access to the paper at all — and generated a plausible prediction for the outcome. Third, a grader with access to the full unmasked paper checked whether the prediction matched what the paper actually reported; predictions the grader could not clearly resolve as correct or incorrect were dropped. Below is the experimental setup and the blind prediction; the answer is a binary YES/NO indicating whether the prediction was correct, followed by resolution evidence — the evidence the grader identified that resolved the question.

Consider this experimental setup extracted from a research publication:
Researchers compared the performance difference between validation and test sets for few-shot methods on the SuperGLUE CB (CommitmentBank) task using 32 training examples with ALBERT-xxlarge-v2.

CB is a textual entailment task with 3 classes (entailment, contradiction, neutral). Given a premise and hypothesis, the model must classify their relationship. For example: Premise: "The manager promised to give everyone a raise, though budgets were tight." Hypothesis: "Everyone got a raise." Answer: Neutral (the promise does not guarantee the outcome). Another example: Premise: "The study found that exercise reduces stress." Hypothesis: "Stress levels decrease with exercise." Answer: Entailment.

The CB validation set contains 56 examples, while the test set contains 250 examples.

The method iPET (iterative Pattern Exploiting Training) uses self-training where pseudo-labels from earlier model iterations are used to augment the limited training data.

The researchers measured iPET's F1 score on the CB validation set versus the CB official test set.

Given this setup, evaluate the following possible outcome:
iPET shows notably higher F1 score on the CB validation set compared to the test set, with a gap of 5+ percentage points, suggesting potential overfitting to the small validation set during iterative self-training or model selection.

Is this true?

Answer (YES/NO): YES